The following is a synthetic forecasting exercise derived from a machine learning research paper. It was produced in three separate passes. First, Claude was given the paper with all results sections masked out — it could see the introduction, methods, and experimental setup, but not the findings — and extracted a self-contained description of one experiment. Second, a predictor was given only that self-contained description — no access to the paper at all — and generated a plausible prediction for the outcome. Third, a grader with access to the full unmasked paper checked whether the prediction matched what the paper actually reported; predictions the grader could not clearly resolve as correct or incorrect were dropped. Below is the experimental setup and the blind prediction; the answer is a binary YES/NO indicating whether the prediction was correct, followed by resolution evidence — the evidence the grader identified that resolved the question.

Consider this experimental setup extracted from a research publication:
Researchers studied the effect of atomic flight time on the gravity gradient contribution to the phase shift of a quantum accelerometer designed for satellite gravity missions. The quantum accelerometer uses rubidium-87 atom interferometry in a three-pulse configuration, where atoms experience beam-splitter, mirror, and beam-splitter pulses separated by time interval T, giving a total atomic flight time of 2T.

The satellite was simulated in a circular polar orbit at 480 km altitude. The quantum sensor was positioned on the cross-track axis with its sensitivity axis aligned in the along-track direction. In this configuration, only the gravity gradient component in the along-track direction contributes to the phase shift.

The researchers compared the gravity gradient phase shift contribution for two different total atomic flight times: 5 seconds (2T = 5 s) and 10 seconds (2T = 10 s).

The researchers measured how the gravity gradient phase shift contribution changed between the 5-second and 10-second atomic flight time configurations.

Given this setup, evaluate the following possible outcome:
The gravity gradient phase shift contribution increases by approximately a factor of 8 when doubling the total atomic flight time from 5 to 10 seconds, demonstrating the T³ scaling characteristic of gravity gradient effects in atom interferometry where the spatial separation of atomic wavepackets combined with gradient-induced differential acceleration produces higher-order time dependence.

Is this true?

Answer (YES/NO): YES